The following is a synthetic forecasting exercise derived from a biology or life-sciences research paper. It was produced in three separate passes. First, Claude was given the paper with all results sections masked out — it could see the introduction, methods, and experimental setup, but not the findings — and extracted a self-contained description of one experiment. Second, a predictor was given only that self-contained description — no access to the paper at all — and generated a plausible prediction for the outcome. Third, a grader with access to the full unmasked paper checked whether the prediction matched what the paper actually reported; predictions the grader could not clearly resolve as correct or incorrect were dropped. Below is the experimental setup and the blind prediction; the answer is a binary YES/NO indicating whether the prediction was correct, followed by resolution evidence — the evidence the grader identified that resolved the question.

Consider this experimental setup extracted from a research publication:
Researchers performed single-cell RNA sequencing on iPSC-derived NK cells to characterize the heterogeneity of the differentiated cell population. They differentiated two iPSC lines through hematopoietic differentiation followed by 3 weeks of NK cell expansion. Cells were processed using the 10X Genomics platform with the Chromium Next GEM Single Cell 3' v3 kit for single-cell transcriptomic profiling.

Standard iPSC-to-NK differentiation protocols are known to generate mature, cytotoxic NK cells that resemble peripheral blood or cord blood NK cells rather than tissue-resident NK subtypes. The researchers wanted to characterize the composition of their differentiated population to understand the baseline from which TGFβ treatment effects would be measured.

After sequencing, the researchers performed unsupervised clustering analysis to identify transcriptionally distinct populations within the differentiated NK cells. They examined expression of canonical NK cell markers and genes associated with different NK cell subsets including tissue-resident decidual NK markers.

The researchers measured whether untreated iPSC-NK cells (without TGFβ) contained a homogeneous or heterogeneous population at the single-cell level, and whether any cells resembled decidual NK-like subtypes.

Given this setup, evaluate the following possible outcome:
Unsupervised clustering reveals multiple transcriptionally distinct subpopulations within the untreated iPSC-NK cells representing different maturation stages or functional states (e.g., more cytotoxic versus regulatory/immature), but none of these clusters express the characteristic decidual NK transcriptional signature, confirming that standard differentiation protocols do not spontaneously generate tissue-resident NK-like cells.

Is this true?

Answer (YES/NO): NO